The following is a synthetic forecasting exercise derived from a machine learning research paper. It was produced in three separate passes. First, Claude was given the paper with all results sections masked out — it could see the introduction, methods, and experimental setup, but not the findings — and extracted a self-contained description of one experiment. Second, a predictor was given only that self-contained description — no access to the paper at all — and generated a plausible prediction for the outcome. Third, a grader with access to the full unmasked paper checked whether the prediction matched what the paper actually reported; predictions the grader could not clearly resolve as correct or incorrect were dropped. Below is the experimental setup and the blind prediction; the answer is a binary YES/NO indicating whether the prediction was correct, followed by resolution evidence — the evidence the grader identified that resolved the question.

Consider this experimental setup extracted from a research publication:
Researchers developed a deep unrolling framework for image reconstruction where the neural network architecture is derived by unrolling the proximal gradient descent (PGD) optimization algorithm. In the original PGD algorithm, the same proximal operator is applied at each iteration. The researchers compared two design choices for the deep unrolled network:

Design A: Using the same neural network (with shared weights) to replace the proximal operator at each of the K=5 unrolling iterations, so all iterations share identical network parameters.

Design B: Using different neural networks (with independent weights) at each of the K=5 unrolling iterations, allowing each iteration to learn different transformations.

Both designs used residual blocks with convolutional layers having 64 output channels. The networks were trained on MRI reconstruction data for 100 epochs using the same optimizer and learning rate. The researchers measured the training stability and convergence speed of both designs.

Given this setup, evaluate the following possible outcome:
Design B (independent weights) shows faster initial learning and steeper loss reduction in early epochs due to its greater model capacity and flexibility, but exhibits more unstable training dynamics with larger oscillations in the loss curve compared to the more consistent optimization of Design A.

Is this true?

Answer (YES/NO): NO